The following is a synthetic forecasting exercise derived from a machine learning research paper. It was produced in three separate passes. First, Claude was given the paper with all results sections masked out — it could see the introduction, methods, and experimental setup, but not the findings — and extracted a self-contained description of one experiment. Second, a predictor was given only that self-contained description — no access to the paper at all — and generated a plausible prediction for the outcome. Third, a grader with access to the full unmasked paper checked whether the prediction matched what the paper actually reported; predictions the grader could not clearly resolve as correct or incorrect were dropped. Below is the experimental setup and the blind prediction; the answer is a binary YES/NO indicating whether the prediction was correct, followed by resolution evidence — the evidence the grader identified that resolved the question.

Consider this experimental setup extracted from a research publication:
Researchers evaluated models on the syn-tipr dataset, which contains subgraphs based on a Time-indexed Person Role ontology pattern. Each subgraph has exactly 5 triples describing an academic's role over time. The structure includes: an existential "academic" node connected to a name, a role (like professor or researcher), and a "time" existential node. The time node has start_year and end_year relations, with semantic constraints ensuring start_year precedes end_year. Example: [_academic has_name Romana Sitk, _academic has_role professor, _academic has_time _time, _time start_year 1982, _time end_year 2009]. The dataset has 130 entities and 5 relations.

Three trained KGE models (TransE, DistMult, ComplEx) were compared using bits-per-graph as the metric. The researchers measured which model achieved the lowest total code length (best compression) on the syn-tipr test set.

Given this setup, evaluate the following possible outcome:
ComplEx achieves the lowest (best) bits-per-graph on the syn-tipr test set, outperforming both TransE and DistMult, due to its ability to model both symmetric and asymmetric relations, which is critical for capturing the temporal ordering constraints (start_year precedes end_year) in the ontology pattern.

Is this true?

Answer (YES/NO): YES